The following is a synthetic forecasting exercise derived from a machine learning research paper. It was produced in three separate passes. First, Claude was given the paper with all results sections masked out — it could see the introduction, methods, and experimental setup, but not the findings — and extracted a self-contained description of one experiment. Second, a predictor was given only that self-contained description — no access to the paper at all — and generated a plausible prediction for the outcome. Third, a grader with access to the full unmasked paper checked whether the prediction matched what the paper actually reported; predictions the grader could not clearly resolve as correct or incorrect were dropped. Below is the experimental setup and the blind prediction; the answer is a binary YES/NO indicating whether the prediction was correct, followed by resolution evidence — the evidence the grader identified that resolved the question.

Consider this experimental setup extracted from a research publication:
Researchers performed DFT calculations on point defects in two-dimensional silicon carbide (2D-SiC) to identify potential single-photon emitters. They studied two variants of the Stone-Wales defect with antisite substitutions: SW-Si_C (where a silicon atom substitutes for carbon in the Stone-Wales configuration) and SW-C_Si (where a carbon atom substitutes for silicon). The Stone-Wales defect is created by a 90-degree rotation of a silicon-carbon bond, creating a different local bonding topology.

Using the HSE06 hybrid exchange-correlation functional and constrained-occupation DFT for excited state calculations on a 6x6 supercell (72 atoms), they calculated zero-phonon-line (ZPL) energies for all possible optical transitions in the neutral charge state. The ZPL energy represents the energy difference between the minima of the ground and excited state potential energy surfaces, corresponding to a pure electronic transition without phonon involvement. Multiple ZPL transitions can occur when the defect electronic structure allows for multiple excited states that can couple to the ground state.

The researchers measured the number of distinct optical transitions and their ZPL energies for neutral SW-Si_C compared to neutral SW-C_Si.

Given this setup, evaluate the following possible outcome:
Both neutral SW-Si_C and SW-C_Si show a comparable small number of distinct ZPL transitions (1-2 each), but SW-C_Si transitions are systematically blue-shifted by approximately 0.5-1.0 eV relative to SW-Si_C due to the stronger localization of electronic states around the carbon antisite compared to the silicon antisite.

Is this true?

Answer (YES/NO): NO